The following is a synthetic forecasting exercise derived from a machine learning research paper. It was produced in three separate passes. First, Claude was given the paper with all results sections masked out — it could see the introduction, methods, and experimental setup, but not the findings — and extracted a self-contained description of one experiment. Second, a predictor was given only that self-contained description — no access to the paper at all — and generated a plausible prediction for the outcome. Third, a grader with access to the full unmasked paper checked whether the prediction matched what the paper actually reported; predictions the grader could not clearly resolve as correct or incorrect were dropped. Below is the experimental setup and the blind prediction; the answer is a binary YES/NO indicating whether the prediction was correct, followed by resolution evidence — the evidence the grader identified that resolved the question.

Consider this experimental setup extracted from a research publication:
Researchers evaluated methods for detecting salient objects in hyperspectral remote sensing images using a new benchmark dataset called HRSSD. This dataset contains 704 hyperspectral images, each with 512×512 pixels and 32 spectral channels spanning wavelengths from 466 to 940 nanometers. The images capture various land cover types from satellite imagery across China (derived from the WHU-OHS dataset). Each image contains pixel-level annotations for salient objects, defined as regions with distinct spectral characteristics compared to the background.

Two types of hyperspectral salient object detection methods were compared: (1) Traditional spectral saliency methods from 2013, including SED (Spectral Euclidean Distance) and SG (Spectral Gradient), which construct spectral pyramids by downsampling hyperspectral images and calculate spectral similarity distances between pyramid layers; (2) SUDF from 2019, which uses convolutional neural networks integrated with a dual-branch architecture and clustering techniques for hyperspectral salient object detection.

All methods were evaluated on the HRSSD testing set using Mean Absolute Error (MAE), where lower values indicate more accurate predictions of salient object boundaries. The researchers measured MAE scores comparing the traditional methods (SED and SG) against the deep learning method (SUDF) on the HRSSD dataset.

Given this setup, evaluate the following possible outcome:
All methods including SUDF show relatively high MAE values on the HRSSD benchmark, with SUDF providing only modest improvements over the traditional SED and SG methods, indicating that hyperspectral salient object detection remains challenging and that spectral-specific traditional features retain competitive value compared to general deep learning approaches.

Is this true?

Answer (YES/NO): NO